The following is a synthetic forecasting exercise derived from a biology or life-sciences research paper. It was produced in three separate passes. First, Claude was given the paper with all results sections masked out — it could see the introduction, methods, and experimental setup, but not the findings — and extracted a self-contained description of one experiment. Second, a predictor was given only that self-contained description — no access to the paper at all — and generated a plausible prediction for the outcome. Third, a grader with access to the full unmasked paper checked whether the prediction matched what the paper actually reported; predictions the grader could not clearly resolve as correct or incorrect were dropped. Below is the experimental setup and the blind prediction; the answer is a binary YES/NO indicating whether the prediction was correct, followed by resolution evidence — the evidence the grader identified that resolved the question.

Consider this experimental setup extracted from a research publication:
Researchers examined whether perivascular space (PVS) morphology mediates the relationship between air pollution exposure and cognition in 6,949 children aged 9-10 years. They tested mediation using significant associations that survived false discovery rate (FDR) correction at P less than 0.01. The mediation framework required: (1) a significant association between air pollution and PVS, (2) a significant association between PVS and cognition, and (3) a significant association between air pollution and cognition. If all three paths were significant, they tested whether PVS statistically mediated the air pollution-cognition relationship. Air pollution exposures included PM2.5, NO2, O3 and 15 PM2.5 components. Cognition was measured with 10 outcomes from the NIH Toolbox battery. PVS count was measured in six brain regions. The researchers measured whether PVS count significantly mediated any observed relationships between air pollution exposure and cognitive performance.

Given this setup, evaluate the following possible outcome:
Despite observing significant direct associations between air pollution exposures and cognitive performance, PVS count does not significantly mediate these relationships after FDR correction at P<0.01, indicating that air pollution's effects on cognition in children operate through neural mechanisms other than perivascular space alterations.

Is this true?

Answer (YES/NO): NO